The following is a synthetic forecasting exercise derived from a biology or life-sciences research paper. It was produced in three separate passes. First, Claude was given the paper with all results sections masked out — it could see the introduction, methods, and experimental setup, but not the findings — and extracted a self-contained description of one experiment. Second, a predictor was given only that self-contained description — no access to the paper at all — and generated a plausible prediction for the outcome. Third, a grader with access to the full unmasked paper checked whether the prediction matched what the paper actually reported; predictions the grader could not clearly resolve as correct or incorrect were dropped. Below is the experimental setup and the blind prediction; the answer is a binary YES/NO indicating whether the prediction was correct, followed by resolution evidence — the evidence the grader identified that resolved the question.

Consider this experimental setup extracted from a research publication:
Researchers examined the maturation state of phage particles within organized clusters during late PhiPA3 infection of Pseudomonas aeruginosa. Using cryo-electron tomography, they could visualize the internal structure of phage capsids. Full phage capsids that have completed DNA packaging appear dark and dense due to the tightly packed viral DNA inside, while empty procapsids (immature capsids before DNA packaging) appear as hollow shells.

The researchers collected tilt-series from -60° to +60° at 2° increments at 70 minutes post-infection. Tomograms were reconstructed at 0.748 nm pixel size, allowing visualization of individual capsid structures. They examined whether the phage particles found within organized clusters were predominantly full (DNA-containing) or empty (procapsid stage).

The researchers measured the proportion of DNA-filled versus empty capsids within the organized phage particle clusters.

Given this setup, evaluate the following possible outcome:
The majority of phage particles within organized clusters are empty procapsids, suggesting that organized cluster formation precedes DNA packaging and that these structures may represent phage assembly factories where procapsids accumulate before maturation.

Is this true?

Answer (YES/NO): NO